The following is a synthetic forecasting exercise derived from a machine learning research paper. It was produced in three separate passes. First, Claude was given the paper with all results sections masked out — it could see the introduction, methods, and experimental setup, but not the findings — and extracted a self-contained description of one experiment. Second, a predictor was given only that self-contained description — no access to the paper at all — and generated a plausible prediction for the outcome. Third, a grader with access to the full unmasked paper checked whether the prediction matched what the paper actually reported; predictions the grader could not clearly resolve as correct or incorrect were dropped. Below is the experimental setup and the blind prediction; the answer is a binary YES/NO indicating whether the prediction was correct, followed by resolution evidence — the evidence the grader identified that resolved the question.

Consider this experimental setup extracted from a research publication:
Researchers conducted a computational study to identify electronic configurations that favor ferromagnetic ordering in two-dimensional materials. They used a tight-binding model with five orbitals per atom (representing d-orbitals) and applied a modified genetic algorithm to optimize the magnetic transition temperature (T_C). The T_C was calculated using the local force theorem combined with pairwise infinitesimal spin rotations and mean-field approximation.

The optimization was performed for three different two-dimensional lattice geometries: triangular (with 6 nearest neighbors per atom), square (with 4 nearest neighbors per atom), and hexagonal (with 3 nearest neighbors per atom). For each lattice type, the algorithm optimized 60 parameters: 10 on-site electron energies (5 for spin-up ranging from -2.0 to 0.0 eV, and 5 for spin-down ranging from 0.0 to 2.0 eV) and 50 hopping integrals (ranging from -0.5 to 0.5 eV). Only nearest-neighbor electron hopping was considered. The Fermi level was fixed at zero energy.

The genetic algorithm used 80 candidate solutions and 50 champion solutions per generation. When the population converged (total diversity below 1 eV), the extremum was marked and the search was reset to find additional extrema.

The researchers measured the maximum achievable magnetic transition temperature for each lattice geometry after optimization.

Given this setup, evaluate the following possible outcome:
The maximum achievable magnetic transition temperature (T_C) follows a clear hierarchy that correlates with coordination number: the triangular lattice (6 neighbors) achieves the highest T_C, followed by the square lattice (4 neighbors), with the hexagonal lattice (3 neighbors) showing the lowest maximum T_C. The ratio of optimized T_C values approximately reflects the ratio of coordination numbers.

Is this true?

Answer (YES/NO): NO